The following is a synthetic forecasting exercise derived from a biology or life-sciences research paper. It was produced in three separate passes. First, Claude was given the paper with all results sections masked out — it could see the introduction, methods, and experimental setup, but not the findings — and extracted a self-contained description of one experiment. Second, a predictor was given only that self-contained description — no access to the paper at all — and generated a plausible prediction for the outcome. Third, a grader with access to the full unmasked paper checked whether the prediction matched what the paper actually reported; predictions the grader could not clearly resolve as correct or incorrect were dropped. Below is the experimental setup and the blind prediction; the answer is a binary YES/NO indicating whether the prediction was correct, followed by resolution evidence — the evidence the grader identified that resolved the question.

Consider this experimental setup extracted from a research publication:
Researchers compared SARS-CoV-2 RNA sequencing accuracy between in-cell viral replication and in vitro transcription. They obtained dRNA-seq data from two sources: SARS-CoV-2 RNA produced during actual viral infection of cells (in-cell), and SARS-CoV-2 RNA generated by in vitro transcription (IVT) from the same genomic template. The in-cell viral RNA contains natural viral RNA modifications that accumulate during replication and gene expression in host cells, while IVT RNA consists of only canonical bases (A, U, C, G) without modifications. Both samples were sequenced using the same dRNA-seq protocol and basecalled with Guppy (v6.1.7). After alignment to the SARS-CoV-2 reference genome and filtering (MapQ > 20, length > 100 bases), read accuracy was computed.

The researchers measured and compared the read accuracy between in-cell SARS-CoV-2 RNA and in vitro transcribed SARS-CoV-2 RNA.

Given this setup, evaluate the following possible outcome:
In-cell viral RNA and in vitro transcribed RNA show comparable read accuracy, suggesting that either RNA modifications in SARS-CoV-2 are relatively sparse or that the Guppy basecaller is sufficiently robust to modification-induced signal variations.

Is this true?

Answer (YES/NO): YES